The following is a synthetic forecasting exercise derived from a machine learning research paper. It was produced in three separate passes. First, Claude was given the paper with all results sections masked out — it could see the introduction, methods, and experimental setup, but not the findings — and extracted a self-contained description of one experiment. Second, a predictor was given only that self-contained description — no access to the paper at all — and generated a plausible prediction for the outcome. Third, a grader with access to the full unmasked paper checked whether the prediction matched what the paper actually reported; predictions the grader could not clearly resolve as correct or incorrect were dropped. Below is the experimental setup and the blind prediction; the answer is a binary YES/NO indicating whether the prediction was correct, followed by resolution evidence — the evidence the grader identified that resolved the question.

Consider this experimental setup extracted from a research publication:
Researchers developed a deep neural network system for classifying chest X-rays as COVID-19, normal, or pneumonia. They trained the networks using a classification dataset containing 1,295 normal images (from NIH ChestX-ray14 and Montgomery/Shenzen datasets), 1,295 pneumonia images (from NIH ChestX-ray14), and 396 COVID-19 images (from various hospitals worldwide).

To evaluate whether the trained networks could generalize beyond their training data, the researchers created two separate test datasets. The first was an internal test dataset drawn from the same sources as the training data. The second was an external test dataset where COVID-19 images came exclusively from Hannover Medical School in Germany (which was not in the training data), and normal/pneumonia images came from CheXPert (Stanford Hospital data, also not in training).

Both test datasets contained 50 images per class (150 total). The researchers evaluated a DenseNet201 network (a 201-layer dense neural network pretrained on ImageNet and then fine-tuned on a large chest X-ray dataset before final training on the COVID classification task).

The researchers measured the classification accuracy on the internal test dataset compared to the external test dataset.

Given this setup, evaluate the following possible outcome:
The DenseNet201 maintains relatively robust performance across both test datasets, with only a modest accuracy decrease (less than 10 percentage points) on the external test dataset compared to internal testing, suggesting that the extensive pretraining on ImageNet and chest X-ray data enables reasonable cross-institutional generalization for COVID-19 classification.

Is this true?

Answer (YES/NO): NO